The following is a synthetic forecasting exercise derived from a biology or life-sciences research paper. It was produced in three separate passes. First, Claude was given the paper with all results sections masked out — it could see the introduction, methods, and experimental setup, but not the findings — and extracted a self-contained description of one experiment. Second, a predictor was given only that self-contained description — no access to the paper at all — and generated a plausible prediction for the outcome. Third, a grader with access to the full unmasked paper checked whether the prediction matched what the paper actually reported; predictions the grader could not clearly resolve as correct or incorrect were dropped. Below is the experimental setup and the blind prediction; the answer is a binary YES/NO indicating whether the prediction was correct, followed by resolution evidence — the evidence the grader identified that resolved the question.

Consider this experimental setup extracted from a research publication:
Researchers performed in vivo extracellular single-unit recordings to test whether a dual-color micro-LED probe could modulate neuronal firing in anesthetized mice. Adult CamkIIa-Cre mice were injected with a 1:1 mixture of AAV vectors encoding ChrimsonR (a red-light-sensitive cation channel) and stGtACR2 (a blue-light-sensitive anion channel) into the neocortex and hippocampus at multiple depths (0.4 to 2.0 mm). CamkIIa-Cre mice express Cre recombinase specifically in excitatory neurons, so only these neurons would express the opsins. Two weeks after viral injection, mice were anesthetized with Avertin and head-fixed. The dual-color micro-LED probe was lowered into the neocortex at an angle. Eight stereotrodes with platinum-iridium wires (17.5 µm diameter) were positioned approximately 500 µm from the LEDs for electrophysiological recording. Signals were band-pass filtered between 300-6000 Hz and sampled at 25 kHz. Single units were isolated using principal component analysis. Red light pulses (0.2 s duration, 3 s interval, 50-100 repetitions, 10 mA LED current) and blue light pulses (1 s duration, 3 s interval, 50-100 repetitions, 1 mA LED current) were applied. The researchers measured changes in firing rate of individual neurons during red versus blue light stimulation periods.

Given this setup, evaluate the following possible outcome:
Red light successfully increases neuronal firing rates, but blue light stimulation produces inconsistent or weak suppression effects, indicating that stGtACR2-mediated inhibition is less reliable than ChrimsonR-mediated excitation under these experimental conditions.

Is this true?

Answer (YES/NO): NO